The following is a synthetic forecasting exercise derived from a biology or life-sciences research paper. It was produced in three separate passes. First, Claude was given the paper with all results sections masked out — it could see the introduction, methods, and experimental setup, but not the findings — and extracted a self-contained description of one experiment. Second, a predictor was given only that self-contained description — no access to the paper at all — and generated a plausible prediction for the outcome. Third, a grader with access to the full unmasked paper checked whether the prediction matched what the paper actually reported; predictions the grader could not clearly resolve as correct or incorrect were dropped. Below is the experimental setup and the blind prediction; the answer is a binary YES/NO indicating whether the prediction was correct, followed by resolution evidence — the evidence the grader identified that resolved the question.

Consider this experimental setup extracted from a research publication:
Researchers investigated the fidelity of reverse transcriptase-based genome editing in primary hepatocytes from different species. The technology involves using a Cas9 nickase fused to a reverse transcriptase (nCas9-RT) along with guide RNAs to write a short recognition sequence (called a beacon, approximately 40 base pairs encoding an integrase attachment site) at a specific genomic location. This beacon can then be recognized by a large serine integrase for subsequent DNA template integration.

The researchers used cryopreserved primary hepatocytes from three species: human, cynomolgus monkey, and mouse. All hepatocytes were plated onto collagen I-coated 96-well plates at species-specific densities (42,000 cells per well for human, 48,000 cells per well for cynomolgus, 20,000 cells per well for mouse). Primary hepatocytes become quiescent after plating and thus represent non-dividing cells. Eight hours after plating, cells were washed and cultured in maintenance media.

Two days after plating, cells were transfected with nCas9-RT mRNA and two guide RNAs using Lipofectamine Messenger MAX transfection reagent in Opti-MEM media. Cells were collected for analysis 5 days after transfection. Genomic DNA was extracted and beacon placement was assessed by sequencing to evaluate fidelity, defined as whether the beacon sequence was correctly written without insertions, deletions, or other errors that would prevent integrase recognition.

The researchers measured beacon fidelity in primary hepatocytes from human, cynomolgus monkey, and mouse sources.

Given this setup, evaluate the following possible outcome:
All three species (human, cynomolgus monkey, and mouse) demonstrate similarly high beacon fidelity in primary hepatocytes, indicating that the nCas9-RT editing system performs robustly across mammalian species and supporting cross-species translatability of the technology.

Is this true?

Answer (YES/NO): NO